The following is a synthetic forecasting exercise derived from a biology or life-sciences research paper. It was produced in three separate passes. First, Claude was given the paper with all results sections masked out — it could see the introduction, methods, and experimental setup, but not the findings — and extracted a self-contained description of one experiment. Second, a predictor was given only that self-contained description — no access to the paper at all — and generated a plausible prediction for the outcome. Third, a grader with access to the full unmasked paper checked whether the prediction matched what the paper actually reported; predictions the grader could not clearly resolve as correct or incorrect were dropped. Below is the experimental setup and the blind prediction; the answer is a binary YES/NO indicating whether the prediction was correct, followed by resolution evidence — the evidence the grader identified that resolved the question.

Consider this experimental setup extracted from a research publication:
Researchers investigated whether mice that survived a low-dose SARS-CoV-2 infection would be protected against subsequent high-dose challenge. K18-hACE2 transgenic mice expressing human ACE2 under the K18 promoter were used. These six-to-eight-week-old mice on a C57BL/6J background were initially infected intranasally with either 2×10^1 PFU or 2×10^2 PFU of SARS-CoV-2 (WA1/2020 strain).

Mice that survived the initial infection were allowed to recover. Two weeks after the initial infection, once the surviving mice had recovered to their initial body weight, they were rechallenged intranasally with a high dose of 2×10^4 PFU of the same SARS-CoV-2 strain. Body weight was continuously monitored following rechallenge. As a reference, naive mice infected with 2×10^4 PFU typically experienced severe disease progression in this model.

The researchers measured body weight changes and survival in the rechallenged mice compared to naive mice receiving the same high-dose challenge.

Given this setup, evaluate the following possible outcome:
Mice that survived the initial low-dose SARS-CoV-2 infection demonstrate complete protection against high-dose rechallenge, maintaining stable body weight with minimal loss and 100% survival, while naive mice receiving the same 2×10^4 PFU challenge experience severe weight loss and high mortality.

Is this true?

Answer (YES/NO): YES